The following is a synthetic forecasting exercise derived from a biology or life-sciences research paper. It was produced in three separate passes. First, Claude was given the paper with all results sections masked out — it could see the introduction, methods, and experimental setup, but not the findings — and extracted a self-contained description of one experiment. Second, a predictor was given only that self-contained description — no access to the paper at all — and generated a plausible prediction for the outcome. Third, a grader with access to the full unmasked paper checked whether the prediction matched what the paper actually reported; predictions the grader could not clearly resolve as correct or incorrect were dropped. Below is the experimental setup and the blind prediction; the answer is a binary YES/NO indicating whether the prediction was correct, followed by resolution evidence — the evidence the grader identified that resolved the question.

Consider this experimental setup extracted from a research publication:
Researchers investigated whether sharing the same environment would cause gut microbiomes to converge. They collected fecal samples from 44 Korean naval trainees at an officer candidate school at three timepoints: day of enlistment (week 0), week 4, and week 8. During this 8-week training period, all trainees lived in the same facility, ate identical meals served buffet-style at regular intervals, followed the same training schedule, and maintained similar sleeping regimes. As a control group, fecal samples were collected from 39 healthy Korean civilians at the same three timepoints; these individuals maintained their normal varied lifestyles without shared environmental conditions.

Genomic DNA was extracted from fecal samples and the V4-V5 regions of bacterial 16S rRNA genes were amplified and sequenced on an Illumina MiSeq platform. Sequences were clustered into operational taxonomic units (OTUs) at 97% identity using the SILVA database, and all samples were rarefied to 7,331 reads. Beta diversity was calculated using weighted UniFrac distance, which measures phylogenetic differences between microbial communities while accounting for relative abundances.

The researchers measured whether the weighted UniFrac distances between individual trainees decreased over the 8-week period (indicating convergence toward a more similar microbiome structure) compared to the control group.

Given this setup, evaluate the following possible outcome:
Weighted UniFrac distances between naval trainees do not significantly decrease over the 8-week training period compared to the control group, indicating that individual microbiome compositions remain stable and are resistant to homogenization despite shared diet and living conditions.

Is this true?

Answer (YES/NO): YES